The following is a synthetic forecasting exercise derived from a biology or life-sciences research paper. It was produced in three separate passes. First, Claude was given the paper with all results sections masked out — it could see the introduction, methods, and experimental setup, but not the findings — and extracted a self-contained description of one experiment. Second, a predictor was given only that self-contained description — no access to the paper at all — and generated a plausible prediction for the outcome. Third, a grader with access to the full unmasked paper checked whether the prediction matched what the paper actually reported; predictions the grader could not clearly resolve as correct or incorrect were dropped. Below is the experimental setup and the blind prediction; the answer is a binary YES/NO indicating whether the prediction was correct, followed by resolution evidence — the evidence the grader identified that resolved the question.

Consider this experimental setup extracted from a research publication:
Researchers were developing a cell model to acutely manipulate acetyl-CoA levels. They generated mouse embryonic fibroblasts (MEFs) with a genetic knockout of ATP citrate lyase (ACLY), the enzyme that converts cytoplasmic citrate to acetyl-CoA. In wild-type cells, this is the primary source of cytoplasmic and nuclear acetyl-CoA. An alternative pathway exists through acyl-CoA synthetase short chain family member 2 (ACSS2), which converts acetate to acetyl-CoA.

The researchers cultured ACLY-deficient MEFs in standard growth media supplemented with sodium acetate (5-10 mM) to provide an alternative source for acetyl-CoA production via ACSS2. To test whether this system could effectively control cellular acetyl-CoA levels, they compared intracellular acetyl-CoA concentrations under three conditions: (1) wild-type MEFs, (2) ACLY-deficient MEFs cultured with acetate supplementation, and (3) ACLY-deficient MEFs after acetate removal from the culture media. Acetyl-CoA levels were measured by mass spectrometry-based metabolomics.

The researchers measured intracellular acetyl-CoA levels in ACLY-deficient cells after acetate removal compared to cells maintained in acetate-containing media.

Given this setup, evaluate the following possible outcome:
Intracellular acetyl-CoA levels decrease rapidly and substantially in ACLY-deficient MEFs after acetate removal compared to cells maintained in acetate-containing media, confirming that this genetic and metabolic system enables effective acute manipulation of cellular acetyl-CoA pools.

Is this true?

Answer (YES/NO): YES